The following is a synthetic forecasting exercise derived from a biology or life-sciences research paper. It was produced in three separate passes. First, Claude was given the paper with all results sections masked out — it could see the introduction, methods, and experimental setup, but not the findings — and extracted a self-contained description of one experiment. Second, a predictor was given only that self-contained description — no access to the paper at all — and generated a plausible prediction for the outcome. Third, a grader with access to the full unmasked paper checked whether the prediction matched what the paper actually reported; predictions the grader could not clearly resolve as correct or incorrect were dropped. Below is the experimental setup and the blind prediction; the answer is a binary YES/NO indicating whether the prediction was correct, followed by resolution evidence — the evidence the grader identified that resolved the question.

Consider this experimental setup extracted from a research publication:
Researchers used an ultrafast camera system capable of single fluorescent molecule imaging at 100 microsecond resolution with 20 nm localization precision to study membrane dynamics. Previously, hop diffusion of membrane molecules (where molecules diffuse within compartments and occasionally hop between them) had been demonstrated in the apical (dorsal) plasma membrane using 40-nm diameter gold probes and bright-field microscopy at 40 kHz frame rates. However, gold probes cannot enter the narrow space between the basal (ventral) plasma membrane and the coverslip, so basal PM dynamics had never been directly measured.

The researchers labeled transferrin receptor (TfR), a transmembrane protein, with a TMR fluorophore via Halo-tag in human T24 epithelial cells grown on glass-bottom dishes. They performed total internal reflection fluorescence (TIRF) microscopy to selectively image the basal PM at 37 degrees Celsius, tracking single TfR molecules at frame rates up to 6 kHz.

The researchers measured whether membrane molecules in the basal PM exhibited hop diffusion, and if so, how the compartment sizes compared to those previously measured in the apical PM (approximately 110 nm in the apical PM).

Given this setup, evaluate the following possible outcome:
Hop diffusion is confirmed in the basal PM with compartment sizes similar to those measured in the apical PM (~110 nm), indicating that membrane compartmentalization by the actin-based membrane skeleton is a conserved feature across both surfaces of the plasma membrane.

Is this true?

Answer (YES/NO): YES